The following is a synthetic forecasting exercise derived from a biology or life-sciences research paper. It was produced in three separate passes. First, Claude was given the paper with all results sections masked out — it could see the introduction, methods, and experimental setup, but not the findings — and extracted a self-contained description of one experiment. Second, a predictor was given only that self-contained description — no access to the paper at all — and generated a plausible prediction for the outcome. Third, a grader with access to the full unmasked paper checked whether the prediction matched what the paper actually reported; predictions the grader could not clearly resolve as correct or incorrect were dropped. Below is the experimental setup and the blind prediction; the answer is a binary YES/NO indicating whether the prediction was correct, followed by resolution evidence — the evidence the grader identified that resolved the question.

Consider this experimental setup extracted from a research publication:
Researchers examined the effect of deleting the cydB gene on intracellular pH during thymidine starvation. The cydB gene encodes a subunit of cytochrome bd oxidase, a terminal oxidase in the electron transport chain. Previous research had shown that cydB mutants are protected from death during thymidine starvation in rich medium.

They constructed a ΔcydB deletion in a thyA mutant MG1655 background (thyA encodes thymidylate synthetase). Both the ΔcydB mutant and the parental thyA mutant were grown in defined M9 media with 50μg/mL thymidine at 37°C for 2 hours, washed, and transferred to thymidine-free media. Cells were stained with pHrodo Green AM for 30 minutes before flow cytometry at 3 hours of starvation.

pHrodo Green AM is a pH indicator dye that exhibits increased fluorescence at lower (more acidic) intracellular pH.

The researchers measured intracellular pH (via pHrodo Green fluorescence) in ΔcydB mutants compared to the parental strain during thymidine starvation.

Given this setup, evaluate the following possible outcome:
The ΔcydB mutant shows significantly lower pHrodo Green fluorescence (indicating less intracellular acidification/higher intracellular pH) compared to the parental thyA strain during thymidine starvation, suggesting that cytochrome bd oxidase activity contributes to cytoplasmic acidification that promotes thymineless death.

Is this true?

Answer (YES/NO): YES